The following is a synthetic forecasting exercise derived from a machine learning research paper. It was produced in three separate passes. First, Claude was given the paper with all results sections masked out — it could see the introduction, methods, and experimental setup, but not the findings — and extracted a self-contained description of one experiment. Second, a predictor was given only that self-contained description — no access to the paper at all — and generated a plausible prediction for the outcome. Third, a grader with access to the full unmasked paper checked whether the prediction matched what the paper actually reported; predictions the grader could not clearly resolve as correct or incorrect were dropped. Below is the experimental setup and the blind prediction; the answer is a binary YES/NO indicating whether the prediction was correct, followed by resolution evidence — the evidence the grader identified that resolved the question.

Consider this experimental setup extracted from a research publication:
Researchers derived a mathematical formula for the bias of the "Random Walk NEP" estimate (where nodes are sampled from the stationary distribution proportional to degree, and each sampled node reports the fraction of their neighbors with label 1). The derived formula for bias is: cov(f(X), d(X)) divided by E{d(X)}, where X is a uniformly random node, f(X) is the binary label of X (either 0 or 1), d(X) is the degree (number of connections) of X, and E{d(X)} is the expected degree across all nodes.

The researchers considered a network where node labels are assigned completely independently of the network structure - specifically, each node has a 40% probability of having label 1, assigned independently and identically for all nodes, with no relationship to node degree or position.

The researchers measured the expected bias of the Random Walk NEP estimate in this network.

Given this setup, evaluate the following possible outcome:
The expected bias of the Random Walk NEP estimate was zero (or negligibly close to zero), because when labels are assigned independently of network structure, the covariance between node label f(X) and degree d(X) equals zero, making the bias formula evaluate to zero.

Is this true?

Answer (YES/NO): YES